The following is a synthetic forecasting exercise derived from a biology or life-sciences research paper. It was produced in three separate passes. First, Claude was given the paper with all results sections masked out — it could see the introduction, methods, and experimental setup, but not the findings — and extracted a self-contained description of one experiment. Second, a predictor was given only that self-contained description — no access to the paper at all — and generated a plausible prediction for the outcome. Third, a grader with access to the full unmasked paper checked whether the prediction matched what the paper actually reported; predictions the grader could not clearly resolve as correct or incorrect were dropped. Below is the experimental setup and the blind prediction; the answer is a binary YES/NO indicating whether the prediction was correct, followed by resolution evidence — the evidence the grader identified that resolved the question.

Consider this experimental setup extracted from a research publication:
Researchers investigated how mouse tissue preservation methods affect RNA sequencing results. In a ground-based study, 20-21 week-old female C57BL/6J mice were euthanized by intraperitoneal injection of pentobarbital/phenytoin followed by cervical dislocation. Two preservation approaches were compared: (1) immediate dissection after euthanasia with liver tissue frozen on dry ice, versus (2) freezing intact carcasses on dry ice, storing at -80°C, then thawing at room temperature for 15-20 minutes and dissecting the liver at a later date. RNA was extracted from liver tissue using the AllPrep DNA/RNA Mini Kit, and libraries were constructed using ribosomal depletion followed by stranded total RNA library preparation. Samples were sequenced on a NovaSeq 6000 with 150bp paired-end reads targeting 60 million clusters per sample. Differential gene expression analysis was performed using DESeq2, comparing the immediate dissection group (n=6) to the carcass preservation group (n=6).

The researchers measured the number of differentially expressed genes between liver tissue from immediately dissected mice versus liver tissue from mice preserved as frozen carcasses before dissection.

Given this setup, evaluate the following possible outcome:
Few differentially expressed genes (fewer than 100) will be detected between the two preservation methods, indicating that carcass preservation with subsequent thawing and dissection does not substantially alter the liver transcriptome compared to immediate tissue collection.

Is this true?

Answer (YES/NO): NO